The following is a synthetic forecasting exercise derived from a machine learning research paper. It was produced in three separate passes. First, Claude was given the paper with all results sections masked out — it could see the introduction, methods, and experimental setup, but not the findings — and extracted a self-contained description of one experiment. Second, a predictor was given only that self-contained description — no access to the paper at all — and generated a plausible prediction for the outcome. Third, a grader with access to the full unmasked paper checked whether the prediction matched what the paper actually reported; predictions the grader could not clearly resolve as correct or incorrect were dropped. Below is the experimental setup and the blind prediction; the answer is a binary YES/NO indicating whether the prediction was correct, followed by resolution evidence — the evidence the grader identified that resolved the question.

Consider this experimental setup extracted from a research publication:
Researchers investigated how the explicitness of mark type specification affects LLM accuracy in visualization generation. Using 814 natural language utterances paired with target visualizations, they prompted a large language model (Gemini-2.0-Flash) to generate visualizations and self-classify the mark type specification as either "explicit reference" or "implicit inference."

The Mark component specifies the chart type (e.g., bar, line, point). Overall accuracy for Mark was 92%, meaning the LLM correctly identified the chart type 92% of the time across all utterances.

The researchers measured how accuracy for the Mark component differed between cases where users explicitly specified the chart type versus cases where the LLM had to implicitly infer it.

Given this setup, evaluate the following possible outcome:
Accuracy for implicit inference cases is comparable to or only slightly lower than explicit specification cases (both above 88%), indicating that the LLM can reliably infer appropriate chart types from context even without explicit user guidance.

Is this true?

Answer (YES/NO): NO